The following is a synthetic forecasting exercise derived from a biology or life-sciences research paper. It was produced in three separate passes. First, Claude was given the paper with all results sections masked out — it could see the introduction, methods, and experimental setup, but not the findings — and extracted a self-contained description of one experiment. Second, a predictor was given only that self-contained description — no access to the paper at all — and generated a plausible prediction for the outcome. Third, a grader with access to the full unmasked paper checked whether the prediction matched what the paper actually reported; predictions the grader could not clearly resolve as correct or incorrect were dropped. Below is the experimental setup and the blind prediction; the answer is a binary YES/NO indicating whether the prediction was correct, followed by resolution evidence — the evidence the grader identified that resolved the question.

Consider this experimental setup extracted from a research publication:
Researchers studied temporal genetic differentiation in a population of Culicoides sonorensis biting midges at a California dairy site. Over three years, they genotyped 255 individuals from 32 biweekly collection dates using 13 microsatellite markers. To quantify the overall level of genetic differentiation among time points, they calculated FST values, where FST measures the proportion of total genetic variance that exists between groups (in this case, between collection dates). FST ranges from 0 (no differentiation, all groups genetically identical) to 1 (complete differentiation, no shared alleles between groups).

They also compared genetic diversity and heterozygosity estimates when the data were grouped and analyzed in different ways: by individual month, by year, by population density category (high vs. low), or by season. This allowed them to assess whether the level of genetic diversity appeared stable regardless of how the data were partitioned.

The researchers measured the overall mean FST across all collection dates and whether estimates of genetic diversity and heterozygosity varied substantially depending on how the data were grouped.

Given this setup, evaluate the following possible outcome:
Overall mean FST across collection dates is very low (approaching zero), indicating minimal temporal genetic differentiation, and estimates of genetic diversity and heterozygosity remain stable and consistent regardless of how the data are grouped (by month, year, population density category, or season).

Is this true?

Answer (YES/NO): YES